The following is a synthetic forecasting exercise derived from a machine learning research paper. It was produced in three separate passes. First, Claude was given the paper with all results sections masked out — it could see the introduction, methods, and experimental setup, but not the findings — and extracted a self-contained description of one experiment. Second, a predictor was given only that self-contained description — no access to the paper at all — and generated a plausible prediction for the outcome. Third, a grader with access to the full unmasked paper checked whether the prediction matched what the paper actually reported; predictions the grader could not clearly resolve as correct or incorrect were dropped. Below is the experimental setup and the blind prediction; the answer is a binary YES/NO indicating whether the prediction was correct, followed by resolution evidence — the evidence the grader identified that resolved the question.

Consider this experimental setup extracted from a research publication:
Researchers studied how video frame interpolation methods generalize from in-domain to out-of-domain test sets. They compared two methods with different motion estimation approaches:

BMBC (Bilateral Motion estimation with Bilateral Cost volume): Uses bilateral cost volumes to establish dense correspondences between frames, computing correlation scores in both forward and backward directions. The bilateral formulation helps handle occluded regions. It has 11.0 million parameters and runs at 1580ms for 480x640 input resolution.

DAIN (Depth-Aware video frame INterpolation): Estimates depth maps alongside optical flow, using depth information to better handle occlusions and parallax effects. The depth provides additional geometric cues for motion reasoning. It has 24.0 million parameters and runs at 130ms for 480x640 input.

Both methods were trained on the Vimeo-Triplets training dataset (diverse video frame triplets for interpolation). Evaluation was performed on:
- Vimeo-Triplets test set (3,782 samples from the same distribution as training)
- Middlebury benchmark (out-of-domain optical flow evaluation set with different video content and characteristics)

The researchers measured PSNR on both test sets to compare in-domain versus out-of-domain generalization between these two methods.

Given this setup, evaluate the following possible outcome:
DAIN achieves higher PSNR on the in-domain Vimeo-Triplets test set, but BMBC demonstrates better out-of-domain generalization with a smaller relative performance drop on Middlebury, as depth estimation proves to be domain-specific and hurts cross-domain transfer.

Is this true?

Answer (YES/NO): NO